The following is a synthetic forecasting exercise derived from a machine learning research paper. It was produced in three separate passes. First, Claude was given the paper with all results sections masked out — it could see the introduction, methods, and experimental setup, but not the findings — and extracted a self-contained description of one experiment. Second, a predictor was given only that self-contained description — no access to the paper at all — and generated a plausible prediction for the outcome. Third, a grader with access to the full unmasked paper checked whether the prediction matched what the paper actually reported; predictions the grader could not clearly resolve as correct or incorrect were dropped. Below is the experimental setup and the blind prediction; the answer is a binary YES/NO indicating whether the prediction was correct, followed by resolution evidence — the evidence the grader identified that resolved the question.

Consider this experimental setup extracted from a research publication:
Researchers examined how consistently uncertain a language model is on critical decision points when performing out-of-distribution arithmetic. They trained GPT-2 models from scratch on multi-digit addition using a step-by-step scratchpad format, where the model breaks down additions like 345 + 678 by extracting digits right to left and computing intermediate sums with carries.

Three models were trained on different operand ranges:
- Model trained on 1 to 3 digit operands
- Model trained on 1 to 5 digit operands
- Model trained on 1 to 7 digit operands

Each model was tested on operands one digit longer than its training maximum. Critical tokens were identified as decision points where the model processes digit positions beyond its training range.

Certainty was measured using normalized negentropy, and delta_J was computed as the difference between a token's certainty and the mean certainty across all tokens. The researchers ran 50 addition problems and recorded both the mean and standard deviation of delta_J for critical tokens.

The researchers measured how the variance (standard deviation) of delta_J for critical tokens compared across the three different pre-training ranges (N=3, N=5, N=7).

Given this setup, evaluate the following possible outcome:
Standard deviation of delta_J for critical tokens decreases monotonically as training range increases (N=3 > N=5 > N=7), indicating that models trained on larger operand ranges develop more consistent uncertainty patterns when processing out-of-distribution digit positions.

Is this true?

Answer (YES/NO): NO